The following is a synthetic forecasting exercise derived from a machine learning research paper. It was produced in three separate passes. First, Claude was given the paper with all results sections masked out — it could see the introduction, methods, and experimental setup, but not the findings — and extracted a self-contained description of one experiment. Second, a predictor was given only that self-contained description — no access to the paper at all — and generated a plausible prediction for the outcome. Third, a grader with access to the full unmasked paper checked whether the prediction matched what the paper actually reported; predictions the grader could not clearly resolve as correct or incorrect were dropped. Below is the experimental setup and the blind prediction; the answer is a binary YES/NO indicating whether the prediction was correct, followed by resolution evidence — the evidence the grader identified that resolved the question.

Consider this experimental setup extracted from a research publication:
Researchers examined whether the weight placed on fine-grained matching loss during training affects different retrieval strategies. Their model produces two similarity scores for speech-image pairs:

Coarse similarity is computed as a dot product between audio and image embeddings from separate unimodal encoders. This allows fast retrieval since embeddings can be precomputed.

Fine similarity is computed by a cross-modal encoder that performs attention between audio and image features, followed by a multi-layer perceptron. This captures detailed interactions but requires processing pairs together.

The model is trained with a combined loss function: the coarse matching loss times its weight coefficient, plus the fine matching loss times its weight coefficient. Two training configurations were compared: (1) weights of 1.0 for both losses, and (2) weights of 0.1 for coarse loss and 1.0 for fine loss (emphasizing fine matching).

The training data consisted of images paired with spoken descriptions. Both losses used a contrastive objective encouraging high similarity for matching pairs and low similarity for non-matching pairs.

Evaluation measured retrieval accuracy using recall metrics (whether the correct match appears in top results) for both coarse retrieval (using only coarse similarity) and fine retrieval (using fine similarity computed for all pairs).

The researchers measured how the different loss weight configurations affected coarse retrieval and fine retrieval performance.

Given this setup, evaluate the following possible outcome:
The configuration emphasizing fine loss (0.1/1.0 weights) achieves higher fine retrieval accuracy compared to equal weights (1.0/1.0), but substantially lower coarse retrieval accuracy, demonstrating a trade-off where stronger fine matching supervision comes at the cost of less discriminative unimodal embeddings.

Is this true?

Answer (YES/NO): NO